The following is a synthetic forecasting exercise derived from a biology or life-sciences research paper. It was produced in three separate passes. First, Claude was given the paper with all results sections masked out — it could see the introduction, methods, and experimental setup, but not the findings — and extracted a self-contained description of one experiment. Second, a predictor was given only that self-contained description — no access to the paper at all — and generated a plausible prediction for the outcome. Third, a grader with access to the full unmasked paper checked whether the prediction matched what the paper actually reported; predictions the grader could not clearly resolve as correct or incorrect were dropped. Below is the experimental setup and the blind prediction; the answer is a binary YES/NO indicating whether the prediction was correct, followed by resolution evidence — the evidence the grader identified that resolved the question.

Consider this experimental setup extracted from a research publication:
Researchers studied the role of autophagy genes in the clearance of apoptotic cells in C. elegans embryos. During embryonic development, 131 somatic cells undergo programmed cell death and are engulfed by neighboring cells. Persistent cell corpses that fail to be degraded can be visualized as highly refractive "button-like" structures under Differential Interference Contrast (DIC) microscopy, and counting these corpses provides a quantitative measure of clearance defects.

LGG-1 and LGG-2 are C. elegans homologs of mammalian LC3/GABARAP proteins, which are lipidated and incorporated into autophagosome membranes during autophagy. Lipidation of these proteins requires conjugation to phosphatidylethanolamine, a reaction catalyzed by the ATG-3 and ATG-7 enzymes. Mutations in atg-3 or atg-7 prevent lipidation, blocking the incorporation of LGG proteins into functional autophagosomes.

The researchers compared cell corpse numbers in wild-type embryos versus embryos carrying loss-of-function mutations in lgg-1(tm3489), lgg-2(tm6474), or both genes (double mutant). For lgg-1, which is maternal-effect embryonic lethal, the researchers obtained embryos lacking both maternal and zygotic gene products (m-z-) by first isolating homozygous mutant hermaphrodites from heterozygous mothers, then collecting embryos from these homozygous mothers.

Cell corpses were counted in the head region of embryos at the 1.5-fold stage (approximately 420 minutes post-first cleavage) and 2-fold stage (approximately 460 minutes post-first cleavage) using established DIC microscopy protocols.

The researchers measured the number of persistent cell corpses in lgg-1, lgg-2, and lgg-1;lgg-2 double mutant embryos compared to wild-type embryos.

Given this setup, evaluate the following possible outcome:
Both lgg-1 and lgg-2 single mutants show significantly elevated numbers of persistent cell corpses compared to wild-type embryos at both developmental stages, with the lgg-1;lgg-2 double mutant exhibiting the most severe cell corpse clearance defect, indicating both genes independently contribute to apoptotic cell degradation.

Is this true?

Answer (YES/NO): YES